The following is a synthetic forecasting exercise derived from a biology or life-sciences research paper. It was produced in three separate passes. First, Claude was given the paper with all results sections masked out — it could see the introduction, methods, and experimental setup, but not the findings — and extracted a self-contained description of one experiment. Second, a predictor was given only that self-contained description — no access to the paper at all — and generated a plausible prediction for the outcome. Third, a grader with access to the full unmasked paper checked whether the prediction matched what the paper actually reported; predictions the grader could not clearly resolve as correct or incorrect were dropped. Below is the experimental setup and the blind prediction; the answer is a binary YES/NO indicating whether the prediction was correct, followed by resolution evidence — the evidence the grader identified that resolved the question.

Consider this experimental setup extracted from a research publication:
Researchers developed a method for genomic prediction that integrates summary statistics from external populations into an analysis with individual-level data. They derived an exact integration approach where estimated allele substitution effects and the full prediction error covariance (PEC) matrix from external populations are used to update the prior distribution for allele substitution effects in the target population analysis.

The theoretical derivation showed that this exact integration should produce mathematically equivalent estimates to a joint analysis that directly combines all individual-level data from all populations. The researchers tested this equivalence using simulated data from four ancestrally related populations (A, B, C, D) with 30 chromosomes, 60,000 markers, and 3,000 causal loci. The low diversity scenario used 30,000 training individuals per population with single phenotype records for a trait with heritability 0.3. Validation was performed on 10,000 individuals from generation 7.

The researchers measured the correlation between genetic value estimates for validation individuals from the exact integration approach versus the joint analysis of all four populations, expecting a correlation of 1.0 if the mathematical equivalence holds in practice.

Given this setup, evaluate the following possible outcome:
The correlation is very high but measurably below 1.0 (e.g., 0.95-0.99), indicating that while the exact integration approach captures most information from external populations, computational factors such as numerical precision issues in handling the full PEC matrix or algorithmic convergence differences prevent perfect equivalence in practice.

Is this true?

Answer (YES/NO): NO